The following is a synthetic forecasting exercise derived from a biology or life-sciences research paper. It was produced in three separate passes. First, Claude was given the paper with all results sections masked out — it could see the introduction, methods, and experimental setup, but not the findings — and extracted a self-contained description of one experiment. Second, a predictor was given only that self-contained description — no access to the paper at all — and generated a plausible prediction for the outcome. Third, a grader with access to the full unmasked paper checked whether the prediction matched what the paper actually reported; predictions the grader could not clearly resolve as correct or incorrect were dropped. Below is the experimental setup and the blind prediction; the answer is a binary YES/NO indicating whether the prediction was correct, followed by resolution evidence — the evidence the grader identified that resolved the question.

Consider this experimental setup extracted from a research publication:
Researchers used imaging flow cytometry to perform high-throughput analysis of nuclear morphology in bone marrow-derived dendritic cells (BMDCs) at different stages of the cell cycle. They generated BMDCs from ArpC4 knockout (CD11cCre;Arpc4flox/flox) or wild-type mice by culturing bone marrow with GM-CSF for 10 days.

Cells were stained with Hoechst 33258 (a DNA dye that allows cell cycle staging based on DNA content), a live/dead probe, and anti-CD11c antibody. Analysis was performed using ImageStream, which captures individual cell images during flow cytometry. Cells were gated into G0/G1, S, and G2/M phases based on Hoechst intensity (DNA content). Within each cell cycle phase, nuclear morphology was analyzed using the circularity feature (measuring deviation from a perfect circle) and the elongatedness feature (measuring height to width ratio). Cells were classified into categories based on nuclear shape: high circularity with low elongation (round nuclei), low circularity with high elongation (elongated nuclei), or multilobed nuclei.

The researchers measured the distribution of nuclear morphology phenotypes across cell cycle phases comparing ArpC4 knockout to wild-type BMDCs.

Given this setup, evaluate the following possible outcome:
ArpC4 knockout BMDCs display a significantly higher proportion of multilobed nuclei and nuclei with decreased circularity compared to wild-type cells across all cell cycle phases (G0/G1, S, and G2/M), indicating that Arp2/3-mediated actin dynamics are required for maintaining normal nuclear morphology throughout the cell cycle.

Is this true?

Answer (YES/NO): NO